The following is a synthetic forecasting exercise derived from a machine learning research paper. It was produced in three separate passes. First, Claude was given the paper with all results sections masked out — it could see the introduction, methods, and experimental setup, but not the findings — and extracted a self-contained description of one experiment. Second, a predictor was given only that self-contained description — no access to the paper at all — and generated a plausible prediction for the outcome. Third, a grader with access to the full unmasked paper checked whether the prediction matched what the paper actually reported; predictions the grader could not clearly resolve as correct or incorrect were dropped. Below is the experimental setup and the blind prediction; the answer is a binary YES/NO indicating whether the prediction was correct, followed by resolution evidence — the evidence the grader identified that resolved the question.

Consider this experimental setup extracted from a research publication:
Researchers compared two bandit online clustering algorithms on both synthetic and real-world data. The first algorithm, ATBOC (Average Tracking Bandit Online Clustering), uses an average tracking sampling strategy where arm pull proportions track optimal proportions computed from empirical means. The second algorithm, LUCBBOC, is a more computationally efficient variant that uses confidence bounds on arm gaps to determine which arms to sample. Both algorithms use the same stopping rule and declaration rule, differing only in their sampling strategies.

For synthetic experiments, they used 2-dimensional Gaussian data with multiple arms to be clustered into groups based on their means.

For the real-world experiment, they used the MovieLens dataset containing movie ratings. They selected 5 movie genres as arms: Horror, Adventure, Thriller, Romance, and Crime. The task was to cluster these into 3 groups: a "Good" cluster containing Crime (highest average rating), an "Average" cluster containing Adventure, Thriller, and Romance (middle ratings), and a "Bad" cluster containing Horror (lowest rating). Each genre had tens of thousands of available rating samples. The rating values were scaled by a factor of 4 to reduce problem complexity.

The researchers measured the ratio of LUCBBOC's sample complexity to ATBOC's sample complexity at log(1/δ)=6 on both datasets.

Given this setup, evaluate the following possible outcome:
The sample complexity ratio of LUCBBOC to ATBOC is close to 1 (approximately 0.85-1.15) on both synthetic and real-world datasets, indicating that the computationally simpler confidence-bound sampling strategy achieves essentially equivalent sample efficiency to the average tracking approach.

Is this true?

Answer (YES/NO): NO